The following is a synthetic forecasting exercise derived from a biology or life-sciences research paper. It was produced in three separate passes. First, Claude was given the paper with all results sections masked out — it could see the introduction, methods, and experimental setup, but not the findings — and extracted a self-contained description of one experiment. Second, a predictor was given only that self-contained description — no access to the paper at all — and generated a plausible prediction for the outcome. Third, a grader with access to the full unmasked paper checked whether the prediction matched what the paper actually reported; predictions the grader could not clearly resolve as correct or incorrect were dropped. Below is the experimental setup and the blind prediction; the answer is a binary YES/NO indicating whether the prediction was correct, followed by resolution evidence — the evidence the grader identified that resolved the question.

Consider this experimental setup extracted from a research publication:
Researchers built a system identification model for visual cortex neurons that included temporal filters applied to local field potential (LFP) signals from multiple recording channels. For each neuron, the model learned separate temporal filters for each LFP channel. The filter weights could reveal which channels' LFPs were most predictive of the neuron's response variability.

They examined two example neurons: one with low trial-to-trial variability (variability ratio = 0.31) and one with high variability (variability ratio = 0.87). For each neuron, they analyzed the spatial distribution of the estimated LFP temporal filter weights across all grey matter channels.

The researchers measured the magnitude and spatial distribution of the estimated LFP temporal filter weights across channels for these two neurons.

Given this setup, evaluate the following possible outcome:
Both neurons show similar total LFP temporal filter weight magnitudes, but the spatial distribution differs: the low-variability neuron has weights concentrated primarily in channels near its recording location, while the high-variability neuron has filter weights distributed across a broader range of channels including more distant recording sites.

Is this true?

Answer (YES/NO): NO